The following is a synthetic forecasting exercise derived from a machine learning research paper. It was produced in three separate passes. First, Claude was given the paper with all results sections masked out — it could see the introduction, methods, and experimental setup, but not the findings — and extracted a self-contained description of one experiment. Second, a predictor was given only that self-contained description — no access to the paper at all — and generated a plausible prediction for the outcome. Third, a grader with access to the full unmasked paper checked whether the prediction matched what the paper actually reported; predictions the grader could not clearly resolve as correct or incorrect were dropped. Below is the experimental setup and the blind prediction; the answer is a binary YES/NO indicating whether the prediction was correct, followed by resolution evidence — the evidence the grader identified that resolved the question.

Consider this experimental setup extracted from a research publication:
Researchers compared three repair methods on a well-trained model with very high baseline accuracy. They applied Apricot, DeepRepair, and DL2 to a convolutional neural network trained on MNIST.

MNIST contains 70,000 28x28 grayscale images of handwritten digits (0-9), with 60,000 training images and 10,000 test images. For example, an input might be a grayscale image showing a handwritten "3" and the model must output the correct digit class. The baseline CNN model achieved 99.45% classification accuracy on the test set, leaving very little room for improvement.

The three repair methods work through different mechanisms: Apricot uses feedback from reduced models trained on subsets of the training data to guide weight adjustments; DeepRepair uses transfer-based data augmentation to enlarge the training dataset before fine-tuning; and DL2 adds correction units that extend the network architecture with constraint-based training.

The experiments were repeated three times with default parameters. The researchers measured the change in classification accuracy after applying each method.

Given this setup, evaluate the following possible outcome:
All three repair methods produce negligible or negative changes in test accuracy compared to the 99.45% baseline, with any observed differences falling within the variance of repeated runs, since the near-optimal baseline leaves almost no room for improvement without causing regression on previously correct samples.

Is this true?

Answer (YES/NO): NO